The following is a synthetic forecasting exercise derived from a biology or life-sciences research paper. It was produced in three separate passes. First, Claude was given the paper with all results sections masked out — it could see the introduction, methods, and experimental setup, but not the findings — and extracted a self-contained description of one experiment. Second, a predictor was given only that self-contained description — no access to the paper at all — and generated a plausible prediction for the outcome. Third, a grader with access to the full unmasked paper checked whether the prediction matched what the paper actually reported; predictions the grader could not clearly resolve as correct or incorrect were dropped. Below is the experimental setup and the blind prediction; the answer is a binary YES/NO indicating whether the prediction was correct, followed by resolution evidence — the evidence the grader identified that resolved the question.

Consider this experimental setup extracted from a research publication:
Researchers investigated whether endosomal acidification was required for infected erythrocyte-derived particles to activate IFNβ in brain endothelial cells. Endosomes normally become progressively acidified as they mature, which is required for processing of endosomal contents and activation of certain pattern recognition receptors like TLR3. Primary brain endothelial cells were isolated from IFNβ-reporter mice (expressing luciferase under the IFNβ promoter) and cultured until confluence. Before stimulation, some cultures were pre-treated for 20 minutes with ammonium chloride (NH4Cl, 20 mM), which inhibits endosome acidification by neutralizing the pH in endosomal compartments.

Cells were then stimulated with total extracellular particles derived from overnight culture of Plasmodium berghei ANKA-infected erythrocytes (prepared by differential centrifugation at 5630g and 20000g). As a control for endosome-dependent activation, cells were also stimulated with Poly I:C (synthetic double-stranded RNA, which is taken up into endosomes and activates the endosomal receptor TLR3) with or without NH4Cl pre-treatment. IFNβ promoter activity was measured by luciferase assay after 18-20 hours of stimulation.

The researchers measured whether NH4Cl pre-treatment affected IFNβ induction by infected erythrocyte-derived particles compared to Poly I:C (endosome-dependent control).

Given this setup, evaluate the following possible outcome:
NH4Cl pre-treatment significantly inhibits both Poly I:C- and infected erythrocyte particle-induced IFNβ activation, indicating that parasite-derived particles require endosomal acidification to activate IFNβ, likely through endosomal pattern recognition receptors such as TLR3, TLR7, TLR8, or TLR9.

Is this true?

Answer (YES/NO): NO